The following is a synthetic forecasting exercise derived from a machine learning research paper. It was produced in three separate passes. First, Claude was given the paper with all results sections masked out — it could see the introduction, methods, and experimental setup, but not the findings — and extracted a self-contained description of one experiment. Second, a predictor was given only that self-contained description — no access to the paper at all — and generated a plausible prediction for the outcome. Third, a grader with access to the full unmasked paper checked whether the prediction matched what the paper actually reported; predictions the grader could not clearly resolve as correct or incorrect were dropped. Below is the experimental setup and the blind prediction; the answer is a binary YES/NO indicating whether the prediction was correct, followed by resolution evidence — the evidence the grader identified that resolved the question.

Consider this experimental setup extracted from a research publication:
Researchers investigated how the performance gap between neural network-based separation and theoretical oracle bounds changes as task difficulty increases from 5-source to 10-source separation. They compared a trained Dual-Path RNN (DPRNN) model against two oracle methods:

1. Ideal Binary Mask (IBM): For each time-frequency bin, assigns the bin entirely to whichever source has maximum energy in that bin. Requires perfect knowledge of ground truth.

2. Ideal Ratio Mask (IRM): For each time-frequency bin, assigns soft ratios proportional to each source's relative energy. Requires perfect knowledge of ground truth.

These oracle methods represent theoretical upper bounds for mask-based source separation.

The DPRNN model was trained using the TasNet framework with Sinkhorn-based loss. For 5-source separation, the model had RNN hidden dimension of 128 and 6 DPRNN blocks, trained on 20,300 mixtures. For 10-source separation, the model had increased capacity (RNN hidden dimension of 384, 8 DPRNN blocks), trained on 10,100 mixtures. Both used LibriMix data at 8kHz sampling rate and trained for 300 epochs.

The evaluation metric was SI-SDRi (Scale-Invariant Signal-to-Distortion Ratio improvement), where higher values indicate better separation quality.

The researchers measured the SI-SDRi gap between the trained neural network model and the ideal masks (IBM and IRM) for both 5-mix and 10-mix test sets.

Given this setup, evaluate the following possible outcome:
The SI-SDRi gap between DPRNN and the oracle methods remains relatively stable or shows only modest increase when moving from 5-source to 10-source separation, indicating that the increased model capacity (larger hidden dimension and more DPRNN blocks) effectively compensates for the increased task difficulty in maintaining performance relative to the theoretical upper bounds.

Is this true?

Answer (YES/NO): NO